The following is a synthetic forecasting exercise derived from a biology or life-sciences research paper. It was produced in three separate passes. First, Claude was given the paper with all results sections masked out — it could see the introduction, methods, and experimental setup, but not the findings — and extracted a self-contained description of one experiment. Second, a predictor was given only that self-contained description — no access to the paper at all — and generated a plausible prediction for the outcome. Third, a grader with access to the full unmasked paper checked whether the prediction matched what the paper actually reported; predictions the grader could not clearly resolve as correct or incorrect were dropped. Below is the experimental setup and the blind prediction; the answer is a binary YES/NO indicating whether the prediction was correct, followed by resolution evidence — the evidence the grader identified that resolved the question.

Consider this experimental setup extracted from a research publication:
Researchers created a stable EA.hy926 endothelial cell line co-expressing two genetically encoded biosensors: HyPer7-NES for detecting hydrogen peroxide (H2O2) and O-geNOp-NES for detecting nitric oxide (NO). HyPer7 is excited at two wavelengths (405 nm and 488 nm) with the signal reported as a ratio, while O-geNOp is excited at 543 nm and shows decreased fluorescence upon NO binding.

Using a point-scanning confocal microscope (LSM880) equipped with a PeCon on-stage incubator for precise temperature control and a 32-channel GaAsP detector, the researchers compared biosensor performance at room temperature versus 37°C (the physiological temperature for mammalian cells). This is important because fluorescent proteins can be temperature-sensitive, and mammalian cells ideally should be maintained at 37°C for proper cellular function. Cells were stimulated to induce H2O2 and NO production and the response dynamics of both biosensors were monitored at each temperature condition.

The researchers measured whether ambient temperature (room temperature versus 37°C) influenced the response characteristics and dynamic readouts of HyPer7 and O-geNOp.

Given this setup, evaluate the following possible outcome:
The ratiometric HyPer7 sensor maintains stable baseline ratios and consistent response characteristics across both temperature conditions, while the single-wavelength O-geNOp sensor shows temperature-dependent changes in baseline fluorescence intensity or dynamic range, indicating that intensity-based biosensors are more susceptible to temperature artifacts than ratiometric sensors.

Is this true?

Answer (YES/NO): NO